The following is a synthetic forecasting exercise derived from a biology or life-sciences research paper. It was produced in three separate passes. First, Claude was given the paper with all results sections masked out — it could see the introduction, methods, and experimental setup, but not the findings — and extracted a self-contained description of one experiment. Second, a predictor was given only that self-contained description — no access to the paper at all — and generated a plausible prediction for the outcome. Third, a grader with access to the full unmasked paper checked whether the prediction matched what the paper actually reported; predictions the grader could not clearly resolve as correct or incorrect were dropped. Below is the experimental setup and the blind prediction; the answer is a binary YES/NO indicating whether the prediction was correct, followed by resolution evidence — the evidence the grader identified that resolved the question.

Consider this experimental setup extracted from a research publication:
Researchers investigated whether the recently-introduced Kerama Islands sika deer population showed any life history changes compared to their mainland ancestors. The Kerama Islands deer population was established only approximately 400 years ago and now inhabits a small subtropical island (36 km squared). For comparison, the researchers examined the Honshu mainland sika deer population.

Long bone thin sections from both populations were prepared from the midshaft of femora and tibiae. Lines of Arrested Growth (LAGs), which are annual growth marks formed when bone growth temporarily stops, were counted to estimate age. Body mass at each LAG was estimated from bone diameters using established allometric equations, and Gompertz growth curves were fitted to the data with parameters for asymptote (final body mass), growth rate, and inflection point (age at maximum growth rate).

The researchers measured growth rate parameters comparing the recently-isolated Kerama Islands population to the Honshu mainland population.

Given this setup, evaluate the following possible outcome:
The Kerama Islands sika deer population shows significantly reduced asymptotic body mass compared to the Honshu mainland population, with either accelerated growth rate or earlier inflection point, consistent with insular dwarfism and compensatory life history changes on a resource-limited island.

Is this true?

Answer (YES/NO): NO